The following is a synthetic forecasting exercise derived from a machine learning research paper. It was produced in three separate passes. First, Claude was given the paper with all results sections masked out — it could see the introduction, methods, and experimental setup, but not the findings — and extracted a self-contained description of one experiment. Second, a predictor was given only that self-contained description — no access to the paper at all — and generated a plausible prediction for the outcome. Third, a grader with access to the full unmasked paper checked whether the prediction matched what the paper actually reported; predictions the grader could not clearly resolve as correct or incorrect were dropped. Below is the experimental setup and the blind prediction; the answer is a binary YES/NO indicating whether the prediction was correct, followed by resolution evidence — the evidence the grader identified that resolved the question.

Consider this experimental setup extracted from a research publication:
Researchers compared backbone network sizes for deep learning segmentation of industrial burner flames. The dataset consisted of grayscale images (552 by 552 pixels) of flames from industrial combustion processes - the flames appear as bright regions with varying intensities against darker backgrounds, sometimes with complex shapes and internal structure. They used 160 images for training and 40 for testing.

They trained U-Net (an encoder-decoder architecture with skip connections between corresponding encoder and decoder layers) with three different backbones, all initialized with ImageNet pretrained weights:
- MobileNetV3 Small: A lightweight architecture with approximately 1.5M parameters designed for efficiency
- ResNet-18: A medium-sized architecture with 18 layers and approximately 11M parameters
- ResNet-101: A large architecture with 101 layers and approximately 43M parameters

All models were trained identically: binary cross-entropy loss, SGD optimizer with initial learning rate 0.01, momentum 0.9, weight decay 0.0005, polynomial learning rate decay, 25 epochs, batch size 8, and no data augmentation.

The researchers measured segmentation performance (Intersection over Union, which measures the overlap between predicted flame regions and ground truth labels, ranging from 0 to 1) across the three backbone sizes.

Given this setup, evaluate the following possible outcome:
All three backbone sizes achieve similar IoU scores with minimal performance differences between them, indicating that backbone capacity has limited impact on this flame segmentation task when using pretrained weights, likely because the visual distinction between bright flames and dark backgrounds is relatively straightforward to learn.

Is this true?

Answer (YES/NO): YES